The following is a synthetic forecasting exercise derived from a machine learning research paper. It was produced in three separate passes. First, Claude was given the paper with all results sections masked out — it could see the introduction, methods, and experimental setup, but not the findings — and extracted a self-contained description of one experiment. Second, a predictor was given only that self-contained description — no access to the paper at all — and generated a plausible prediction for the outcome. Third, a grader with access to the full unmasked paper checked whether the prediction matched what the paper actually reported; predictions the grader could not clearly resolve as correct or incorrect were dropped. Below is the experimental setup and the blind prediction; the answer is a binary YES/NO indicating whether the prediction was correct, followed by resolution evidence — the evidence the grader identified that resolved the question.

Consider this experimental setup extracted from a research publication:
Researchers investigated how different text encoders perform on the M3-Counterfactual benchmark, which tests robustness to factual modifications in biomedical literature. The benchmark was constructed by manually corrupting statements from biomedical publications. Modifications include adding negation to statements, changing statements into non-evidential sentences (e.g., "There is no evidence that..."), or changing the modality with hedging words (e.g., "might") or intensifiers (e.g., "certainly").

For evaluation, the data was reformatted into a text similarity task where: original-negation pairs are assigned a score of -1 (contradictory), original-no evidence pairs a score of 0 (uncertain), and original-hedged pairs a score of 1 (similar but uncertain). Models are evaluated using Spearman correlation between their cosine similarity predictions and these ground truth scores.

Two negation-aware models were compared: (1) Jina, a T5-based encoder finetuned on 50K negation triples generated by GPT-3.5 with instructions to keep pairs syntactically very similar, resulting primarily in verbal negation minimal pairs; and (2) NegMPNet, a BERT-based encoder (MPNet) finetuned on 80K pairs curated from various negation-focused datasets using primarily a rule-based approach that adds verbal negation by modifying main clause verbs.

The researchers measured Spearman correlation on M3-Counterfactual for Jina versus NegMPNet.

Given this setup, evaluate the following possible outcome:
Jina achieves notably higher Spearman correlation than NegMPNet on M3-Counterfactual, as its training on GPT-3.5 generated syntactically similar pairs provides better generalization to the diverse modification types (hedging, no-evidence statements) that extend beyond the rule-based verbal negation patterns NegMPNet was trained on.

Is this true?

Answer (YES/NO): NO